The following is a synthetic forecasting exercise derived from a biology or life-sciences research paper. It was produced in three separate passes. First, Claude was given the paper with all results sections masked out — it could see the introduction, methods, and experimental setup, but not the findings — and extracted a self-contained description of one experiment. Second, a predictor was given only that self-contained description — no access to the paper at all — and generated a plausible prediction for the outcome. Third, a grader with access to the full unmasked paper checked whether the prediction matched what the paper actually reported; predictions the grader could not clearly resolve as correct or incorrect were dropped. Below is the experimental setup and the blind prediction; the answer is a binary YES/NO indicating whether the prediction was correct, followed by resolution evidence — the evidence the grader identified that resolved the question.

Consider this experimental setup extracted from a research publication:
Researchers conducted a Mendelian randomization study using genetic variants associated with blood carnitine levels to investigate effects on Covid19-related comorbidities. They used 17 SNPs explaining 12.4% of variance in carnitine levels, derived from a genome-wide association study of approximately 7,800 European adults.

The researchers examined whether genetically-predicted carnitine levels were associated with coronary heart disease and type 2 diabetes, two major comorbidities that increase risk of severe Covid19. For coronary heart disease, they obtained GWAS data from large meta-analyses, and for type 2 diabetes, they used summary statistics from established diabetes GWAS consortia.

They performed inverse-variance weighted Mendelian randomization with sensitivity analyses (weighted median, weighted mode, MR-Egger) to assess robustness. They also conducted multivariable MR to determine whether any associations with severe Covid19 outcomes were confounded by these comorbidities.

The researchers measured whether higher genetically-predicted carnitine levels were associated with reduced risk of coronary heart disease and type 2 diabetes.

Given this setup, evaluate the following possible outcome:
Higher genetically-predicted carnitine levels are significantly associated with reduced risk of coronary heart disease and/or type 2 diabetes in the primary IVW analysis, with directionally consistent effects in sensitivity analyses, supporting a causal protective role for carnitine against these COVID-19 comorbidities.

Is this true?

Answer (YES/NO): NO